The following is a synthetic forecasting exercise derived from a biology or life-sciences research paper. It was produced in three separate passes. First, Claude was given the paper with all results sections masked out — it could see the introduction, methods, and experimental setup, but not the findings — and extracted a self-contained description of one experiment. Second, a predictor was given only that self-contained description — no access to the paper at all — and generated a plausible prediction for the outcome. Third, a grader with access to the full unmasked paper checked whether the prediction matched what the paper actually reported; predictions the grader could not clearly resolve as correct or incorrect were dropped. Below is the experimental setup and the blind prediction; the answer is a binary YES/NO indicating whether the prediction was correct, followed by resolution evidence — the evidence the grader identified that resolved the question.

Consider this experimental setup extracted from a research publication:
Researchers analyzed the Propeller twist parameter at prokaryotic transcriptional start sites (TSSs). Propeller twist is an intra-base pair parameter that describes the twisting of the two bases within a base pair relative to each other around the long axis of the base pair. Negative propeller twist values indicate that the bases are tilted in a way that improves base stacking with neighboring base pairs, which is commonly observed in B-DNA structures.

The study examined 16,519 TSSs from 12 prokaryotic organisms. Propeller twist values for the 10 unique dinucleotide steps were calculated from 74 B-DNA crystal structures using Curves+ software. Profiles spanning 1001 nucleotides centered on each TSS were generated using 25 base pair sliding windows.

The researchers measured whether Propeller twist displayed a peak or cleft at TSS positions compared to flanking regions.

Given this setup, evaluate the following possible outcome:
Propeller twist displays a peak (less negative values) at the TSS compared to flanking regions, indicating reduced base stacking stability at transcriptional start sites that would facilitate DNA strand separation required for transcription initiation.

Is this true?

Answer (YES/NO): NO